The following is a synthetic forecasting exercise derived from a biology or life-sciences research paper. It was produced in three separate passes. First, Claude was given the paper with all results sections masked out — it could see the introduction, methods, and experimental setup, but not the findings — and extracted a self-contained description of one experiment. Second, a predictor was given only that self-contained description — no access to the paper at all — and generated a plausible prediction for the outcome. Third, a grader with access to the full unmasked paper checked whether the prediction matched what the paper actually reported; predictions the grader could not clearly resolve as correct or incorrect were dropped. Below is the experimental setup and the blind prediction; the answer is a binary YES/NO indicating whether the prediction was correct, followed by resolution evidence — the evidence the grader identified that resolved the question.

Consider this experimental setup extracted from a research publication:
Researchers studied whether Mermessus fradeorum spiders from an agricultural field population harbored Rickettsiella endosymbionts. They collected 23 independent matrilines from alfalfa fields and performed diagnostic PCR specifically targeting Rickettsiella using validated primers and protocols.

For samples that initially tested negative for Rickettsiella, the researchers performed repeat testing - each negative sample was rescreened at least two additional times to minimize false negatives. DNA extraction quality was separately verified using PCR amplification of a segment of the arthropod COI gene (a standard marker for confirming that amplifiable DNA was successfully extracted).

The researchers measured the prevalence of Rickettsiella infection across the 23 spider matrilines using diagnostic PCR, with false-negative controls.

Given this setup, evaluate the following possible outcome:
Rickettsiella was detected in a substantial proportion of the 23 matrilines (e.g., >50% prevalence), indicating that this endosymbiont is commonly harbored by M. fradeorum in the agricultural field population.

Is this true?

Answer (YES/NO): YES